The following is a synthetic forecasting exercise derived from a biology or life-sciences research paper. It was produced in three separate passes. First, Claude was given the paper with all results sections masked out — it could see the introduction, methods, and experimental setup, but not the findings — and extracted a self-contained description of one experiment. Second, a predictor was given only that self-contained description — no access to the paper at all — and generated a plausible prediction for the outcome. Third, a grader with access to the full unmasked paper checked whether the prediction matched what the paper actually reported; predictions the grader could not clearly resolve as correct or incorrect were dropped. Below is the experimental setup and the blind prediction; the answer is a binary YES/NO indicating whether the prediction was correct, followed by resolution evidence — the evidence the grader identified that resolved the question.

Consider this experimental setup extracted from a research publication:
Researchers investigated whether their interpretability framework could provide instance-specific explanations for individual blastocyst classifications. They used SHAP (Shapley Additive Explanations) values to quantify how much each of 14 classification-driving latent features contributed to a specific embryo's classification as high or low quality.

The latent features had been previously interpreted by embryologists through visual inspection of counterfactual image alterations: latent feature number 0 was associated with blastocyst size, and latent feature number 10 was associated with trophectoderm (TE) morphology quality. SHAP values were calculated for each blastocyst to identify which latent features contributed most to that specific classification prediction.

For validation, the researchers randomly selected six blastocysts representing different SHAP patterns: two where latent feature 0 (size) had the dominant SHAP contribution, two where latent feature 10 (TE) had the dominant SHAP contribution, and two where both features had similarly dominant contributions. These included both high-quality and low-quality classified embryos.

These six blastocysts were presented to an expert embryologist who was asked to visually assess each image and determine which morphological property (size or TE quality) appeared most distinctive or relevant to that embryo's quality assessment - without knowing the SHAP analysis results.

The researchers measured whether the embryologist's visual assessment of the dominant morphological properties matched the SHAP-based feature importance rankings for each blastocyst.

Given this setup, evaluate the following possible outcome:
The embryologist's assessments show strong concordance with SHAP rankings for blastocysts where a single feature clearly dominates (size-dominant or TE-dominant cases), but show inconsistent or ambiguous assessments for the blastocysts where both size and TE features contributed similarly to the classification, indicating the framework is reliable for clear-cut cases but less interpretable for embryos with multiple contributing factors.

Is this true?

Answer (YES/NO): NO